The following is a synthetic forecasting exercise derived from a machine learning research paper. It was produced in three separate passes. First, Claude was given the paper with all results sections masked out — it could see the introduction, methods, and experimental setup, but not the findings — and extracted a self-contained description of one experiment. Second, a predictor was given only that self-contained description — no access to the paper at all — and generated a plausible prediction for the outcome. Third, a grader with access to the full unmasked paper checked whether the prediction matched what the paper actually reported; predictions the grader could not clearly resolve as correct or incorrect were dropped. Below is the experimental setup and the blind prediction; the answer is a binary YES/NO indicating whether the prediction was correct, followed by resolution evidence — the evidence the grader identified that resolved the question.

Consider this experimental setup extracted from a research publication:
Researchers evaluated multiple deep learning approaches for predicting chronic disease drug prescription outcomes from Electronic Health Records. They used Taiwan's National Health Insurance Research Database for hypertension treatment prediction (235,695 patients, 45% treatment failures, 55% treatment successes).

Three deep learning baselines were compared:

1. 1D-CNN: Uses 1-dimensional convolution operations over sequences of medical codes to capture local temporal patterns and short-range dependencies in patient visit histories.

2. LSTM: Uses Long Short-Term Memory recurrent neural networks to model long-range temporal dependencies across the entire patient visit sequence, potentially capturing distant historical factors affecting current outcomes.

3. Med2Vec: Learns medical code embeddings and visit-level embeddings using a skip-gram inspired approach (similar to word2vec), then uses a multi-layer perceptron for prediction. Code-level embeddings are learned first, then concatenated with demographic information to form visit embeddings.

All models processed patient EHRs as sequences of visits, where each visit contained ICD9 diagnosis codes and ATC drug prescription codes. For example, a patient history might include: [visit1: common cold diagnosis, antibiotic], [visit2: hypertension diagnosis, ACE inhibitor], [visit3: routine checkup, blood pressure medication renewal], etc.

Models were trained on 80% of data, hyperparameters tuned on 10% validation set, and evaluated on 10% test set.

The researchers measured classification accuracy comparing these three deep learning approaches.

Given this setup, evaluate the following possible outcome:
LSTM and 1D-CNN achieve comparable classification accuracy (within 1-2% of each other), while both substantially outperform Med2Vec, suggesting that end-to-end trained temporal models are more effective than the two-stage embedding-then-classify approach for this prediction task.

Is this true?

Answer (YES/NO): NO